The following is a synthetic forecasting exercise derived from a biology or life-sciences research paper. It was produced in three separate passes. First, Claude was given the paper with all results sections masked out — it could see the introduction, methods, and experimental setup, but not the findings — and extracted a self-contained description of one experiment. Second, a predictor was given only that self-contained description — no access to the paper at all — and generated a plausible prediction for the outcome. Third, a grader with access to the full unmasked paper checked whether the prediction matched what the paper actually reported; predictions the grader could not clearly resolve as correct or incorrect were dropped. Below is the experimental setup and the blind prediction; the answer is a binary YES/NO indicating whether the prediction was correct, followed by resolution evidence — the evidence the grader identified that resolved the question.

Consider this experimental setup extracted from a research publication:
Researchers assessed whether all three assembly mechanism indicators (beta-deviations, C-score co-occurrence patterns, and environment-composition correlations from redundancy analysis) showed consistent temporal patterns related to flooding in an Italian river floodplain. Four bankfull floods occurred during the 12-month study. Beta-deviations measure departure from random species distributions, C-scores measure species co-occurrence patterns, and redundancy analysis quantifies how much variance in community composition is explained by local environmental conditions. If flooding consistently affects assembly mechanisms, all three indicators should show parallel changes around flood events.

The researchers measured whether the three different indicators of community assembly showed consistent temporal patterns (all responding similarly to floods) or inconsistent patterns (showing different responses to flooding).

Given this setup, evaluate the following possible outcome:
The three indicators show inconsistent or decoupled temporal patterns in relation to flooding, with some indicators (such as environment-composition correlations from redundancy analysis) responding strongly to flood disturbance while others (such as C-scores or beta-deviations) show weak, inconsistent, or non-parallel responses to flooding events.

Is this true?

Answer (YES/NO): NO